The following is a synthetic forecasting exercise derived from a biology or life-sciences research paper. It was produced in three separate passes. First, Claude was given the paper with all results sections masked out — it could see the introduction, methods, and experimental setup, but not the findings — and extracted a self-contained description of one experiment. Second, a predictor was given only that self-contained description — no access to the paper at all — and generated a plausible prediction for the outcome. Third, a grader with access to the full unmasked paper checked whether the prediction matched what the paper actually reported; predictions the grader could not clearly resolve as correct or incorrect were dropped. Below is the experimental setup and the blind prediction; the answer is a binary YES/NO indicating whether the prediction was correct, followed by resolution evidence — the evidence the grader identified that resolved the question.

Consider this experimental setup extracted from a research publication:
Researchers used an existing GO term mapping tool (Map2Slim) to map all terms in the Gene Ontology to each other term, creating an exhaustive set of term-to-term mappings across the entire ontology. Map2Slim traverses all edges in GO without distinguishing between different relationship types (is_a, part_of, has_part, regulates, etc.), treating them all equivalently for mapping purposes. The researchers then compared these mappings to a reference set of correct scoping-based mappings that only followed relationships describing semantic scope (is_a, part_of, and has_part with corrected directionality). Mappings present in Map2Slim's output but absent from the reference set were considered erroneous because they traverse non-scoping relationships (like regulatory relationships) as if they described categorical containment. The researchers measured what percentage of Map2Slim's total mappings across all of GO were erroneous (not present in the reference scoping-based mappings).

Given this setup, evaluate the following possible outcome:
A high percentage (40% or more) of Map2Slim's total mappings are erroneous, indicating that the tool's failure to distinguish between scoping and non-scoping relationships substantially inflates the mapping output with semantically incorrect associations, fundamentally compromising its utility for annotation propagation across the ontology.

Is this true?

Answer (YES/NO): NO